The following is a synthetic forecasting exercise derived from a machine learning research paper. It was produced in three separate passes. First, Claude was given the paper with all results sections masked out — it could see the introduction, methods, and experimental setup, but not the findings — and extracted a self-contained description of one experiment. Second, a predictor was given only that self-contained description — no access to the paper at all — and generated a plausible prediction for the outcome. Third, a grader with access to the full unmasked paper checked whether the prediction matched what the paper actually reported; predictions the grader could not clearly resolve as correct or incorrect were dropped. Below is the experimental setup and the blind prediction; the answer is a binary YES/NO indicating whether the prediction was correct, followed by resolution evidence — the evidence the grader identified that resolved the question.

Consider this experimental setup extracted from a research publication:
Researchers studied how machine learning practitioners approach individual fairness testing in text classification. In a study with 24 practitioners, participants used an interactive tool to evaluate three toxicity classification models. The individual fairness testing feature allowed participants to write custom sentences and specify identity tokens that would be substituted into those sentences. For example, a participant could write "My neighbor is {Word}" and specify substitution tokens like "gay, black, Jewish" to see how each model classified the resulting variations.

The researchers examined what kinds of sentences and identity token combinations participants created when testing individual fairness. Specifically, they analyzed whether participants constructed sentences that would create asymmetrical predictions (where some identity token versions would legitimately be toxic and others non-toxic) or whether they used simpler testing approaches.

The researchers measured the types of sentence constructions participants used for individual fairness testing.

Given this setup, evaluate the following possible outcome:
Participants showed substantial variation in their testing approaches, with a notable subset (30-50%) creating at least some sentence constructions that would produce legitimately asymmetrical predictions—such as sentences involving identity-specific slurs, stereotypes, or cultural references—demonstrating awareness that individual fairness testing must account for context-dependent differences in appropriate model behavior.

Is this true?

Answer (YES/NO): NO